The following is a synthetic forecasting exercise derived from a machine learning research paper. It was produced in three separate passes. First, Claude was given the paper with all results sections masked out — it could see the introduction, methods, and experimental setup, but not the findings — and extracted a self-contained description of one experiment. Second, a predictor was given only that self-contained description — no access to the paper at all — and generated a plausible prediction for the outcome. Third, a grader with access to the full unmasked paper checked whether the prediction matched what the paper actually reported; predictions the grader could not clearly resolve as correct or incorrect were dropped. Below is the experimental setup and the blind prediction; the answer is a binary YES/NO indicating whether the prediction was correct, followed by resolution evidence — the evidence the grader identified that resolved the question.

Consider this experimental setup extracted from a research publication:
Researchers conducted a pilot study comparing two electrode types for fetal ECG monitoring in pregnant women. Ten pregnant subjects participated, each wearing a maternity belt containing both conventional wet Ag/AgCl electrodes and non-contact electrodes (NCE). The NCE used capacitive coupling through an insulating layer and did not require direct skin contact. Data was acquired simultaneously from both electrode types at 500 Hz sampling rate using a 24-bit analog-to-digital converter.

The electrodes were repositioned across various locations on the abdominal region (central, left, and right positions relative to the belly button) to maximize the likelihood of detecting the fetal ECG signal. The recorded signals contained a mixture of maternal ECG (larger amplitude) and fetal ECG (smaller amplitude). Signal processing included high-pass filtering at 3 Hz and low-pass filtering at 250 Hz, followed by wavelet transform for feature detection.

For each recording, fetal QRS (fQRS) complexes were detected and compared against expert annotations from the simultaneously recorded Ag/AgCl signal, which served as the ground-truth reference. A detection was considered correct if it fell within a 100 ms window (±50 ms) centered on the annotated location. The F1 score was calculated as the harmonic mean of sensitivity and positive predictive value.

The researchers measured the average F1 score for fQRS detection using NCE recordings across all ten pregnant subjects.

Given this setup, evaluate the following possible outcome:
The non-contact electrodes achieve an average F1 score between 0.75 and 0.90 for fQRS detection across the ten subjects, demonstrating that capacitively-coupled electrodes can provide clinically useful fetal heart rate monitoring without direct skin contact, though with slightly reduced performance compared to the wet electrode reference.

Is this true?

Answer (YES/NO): YES